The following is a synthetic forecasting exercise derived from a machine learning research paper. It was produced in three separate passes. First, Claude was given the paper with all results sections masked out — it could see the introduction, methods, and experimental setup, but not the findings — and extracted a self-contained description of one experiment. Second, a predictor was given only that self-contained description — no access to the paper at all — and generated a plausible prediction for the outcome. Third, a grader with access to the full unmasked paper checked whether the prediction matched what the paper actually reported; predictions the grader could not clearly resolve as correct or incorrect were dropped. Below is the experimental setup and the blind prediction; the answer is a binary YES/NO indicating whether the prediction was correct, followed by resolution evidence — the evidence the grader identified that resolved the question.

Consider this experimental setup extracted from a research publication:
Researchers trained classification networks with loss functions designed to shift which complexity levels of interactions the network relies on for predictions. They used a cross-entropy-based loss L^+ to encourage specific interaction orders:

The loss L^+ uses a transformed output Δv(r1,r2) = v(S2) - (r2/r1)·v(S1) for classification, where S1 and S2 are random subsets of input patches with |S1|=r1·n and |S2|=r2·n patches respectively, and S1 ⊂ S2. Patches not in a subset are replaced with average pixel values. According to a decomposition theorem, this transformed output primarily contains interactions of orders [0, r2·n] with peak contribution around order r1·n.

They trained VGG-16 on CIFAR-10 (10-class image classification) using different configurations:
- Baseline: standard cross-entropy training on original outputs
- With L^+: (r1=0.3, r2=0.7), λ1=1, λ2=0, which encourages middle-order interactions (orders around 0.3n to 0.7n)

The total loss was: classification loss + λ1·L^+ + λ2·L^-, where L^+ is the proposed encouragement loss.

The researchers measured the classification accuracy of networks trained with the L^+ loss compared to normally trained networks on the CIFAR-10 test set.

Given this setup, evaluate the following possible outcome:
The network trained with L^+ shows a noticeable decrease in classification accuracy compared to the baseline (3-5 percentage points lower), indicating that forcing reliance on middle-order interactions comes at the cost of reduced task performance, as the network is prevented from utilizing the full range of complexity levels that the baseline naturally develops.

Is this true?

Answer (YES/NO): NO